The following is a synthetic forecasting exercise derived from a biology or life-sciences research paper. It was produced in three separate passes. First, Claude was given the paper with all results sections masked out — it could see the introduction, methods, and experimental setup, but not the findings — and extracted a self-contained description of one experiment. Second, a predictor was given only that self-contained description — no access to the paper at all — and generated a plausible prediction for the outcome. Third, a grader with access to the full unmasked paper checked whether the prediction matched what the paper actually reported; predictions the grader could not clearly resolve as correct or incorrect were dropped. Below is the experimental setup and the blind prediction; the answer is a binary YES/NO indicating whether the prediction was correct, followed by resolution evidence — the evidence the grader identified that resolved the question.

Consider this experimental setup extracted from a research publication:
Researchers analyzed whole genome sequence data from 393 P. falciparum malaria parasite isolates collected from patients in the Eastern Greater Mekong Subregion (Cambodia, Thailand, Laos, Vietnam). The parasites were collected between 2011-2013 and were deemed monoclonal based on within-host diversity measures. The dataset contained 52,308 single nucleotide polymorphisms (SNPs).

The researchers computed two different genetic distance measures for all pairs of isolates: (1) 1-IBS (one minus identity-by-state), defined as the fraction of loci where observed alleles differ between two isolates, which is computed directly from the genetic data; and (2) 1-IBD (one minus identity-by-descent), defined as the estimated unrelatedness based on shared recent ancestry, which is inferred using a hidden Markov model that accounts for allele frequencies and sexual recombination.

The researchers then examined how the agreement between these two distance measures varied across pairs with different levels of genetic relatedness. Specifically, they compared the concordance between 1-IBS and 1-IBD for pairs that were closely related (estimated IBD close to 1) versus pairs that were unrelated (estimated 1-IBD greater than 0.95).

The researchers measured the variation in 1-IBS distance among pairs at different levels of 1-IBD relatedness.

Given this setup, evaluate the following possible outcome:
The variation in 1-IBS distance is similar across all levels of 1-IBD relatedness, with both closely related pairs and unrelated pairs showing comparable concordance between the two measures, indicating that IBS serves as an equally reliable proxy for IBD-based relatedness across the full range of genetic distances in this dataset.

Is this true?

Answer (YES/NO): NO